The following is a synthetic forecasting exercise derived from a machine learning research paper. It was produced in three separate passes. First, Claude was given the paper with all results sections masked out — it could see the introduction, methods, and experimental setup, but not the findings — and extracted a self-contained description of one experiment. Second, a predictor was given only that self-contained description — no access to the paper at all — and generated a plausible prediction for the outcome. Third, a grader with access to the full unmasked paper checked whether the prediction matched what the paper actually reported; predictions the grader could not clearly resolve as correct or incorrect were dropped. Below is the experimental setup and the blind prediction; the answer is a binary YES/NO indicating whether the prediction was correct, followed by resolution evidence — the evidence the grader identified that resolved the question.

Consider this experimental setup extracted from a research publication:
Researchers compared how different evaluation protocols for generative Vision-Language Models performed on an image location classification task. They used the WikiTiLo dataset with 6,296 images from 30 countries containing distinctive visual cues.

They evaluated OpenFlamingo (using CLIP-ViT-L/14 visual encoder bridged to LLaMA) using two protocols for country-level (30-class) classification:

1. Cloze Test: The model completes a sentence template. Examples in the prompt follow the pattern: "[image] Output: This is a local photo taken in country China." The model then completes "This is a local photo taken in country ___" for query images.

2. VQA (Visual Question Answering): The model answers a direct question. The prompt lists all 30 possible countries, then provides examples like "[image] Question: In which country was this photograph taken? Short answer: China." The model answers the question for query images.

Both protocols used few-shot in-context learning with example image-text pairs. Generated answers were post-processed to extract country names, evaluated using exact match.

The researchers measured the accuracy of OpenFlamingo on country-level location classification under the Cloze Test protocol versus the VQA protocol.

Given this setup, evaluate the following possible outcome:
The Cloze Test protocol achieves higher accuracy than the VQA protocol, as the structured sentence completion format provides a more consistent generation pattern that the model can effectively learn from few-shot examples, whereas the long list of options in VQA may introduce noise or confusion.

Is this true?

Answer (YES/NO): NO